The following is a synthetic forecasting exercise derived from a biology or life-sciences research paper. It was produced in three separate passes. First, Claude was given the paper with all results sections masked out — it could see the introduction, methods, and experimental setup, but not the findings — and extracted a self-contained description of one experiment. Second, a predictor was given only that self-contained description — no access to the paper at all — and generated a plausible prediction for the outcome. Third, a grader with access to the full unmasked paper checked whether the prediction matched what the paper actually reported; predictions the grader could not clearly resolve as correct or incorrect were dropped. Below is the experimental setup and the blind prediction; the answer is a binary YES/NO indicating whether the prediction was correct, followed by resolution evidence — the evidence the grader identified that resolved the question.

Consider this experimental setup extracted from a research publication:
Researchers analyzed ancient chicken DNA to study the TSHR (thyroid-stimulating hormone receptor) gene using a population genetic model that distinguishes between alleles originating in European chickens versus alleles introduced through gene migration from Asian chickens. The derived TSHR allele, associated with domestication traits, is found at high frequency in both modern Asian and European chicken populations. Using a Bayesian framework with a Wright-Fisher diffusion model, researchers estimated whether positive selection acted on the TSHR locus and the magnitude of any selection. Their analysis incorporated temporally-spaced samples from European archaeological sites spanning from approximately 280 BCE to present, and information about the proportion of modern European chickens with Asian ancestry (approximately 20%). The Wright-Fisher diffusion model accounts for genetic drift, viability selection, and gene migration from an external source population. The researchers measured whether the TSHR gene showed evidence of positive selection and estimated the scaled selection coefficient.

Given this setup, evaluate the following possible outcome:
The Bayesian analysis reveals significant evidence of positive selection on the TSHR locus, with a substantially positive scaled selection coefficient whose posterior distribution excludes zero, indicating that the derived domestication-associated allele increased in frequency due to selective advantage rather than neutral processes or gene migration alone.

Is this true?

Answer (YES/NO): YES